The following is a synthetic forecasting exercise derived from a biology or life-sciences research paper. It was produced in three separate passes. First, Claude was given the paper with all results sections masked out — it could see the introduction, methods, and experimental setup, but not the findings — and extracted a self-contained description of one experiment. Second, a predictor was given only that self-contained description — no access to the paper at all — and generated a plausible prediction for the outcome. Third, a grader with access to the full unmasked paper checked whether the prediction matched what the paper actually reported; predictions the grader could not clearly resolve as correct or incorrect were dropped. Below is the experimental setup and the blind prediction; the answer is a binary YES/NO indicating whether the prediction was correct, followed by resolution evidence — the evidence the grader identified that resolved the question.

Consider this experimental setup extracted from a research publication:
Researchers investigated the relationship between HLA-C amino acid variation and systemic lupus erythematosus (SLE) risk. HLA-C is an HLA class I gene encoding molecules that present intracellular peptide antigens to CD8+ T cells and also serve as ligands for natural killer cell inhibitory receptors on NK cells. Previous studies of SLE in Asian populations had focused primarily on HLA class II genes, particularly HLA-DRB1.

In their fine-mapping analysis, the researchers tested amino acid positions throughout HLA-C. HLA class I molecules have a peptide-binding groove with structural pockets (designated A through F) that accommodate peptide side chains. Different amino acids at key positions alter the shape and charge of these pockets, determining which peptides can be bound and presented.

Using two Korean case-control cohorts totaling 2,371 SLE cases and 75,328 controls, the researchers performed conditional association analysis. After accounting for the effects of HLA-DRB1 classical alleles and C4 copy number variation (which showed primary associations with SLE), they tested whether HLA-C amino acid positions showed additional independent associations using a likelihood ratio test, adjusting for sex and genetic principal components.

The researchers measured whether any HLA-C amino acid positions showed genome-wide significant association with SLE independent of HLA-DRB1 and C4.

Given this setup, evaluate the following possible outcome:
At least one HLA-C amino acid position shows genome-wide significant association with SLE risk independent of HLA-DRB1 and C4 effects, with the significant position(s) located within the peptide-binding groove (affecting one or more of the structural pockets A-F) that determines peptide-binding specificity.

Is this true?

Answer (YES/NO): YES